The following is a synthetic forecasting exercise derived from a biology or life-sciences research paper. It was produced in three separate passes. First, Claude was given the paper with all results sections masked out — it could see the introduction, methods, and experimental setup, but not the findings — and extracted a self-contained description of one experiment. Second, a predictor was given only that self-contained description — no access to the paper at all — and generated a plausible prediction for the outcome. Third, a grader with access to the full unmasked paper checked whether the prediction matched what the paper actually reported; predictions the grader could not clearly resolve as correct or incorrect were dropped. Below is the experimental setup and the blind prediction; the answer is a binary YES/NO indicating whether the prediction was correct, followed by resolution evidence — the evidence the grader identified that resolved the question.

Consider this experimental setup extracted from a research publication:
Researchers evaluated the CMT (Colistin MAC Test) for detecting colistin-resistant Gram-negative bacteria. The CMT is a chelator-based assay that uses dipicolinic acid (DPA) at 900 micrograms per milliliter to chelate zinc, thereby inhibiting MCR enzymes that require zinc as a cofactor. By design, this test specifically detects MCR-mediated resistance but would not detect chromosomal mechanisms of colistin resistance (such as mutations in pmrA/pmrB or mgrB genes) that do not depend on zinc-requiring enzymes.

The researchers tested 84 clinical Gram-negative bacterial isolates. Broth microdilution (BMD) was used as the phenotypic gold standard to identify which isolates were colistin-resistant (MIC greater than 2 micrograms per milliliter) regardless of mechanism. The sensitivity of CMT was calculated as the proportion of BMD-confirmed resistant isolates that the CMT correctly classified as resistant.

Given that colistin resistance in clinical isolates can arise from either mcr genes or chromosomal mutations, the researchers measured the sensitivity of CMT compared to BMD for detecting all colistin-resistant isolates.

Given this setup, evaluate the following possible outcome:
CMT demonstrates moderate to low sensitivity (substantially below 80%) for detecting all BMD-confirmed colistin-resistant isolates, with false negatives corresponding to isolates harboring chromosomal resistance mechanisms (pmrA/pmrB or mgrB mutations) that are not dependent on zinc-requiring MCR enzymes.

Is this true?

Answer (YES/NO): YES